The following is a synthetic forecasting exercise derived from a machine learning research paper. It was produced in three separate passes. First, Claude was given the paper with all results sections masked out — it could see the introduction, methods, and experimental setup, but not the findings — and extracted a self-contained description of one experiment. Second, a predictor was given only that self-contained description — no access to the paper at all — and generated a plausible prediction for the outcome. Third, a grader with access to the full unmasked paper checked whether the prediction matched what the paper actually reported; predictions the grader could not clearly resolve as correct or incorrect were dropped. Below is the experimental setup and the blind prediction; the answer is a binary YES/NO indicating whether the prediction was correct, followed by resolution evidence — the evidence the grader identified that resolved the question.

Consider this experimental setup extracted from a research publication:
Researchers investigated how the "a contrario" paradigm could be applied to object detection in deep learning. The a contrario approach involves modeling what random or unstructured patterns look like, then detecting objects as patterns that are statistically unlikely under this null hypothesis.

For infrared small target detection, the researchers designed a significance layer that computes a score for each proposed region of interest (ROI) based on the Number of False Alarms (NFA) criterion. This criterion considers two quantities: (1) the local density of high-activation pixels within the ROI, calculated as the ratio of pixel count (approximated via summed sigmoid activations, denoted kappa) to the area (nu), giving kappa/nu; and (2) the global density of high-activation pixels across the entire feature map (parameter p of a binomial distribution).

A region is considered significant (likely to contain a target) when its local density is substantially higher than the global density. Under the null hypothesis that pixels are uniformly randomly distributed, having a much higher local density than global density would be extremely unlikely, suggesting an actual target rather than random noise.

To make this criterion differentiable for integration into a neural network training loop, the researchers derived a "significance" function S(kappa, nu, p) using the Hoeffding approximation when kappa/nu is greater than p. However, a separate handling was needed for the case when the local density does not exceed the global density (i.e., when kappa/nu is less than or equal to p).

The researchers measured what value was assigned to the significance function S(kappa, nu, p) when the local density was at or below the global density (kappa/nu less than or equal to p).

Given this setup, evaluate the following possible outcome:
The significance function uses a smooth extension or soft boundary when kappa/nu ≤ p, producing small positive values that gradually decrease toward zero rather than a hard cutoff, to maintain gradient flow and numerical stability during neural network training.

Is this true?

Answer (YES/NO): NO